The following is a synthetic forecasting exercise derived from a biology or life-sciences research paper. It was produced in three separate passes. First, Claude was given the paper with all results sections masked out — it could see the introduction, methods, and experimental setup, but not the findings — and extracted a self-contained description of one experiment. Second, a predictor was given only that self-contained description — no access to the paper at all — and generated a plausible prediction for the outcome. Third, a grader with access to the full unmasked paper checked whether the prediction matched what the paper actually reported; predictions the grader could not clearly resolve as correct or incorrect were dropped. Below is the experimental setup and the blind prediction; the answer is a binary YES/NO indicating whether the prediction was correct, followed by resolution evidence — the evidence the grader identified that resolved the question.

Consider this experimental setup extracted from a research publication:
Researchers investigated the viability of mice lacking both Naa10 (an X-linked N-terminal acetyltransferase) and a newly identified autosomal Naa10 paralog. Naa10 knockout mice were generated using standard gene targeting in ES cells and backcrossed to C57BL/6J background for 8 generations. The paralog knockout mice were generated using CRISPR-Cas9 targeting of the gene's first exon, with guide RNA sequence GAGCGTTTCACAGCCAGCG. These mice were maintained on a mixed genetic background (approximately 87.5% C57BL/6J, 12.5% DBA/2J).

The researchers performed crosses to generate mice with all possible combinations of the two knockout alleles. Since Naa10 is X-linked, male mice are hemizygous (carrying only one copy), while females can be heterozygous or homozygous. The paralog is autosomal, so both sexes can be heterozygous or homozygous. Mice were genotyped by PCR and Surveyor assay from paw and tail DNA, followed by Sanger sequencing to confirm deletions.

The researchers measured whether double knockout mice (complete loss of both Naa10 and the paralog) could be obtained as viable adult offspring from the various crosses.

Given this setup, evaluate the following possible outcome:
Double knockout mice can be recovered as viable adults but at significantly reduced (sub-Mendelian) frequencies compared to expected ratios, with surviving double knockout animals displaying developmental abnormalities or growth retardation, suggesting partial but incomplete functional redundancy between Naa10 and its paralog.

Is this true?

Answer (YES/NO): NO